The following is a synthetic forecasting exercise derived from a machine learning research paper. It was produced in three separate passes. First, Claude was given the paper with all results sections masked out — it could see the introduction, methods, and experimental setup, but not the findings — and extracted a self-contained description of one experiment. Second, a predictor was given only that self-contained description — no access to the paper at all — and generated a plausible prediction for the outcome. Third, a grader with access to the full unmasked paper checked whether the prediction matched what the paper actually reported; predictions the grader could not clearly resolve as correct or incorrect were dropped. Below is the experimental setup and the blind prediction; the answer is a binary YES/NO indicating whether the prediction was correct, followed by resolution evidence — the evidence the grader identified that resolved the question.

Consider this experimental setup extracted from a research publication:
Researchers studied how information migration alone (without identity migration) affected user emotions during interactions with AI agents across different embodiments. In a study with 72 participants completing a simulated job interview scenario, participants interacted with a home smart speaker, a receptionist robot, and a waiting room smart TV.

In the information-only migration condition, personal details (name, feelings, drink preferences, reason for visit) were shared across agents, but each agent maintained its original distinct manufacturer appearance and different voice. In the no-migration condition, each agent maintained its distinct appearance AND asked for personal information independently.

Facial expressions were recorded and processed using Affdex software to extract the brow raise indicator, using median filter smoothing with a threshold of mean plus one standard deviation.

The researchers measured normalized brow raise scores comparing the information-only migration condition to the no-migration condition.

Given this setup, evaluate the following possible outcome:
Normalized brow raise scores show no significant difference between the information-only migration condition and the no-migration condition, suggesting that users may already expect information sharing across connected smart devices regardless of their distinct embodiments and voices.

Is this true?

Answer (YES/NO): YES